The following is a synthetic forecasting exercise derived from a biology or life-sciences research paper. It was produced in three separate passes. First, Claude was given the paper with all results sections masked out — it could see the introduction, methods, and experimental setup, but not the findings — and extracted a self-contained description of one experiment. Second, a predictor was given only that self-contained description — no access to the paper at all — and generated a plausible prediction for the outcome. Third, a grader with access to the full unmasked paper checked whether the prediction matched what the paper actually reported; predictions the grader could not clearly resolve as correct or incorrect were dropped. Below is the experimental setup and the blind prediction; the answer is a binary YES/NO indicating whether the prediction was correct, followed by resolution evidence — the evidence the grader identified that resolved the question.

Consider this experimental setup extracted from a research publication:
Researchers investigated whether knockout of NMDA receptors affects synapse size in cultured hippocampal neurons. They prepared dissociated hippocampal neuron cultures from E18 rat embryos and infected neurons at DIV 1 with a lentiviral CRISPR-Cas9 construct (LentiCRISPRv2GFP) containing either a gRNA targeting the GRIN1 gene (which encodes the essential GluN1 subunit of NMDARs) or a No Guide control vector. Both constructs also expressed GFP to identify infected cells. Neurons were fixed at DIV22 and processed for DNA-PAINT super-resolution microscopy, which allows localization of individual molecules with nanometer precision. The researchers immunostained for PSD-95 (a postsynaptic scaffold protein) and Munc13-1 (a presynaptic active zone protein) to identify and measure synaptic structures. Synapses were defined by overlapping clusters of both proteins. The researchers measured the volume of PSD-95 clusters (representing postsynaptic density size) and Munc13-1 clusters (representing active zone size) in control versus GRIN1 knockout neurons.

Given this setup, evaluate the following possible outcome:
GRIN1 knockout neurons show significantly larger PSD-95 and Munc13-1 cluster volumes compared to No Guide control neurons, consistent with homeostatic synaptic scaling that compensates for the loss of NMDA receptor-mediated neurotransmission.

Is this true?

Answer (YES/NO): YES